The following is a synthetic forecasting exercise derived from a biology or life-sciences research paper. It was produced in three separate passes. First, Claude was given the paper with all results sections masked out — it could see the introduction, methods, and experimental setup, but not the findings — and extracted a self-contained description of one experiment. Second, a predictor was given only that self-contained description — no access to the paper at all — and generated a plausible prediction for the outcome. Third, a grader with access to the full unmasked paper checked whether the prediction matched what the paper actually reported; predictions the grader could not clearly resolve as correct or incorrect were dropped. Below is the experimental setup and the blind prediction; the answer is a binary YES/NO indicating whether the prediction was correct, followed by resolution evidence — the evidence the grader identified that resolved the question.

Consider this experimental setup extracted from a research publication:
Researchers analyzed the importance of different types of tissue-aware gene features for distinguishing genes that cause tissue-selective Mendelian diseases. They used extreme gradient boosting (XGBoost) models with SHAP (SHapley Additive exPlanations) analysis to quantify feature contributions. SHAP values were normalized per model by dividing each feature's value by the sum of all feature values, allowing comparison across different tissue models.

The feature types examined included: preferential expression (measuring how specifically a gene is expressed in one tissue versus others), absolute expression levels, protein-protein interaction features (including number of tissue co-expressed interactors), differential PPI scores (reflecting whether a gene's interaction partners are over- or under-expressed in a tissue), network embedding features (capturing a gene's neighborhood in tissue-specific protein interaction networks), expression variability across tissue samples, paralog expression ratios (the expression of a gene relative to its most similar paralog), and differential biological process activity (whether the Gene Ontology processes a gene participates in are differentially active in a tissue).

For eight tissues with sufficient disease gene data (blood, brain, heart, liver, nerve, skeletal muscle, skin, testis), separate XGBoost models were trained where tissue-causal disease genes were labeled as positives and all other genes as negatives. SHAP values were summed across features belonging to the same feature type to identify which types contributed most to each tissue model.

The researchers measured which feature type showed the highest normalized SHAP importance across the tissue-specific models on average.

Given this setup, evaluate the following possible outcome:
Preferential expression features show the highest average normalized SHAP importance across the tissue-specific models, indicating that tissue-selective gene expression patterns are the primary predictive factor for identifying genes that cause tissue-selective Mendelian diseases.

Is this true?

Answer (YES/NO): NO